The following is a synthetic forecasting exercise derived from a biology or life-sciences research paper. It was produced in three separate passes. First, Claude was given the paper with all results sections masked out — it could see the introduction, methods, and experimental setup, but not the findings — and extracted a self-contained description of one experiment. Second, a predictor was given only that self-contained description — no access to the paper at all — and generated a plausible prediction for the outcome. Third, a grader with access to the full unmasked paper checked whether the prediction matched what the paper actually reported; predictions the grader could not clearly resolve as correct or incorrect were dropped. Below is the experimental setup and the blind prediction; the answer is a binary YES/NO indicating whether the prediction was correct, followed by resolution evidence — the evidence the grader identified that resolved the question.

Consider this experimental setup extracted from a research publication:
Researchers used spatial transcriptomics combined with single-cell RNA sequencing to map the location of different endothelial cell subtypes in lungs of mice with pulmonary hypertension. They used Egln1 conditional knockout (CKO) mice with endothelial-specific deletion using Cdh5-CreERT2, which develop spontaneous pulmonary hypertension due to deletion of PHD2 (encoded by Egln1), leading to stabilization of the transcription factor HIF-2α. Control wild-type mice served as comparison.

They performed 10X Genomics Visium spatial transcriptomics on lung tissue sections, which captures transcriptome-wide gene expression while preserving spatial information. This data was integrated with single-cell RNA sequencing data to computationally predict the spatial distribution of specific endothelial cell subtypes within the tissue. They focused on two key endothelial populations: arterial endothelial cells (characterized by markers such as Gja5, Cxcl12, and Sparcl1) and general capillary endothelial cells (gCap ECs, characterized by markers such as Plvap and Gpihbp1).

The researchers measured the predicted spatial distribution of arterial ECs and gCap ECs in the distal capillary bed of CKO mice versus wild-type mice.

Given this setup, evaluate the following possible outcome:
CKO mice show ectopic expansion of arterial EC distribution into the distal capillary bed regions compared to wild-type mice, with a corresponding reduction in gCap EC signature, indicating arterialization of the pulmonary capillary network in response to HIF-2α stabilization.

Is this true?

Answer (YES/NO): YES